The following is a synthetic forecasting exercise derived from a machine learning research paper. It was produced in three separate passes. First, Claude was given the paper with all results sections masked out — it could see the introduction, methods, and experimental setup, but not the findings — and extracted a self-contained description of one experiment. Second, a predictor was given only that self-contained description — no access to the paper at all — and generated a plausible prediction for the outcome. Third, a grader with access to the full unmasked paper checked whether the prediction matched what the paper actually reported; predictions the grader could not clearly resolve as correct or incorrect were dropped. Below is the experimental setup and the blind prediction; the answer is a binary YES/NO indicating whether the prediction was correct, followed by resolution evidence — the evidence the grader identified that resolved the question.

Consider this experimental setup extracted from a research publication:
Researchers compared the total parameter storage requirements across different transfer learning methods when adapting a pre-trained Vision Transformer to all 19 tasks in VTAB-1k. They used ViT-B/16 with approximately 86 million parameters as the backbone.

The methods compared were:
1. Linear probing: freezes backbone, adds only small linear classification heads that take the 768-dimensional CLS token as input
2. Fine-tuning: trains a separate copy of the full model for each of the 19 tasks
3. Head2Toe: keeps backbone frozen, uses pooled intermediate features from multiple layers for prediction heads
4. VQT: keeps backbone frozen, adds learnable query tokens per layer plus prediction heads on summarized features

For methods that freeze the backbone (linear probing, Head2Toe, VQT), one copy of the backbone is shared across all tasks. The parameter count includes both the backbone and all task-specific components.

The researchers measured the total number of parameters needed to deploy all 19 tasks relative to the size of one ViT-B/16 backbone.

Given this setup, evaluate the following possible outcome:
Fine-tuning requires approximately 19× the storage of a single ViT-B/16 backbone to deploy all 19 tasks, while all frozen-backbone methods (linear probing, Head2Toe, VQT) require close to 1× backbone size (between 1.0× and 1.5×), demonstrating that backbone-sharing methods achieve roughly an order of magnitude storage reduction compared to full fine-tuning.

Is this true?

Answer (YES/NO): YES